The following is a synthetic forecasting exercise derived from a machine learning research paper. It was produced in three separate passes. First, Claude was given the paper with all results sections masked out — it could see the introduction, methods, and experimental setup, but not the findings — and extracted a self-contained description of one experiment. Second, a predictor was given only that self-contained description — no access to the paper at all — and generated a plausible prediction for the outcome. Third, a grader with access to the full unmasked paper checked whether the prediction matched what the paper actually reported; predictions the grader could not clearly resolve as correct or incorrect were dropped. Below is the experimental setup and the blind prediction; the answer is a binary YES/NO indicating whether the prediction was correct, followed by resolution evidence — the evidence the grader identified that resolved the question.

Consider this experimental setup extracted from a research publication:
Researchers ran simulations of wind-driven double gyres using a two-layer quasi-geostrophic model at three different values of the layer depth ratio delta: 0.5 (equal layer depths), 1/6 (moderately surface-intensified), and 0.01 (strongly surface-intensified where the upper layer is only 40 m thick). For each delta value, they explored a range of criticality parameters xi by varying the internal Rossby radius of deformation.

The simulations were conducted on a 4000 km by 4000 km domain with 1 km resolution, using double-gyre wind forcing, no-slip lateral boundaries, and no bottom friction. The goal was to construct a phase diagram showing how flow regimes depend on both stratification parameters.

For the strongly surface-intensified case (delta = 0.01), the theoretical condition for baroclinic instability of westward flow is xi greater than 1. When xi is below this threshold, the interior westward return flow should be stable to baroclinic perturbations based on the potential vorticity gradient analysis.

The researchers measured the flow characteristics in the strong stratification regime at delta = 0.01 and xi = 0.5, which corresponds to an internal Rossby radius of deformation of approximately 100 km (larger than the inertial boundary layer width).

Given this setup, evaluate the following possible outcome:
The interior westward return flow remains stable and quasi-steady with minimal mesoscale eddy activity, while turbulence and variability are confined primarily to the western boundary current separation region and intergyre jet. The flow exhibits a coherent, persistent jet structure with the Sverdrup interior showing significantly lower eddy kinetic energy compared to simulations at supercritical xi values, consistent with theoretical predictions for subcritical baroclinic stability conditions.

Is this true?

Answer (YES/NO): NO